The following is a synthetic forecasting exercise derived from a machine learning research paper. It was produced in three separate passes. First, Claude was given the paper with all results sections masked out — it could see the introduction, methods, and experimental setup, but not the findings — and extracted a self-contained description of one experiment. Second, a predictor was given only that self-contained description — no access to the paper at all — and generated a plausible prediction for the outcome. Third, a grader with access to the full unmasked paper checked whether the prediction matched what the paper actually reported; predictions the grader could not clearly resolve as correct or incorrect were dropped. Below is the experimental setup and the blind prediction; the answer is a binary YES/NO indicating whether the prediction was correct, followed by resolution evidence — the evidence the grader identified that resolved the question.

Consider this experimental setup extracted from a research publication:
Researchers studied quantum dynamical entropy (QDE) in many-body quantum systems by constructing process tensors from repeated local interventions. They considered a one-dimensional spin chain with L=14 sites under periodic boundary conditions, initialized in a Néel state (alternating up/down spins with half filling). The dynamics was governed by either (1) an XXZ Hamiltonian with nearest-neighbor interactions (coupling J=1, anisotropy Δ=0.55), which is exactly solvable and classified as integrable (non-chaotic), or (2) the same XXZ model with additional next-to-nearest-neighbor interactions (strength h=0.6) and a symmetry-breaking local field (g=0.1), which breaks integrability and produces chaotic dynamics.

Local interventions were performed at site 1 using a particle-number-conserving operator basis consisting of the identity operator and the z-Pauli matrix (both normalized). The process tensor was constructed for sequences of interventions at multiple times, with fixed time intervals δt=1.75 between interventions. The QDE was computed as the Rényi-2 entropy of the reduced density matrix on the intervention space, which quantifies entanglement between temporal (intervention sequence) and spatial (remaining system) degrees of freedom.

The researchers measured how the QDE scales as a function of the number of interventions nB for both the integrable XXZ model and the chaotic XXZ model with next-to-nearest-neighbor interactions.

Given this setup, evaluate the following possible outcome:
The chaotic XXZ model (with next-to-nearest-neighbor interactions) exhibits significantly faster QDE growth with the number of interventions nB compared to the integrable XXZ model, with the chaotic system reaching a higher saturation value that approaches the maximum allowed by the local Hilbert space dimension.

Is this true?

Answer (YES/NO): YES